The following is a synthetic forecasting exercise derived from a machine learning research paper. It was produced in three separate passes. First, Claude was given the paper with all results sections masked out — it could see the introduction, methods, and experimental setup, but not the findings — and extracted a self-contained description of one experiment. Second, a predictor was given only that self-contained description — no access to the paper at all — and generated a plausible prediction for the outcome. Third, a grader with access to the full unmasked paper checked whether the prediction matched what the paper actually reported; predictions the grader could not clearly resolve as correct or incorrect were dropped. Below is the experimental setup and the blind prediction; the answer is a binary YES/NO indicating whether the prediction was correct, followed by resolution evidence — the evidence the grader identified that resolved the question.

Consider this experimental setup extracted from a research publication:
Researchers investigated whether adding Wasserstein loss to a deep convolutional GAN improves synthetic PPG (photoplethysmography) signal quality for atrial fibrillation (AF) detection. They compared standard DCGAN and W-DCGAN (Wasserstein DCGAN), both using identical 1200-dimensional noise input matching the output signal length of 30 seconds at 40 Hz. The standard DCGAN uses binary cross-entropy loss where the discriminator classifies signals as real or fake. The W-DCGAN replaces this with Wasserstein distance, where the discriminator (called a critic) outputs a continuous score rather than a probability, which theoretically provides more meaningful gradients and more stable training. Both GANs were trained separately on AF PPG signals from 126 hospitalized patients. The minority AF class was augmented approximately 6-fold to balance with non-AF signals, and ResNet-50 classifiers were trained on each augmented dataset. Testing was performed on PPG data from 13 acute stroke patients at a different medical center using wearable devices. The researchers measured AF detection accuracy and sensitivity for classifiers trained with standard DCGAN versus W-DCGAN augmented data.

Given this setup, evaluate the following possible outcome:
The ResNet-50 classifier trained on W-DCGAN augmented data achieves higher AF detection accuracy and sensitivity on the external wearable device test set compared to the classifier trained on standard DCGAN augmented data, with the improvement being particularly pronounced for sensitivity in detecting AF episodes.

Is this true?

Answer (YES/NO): NO